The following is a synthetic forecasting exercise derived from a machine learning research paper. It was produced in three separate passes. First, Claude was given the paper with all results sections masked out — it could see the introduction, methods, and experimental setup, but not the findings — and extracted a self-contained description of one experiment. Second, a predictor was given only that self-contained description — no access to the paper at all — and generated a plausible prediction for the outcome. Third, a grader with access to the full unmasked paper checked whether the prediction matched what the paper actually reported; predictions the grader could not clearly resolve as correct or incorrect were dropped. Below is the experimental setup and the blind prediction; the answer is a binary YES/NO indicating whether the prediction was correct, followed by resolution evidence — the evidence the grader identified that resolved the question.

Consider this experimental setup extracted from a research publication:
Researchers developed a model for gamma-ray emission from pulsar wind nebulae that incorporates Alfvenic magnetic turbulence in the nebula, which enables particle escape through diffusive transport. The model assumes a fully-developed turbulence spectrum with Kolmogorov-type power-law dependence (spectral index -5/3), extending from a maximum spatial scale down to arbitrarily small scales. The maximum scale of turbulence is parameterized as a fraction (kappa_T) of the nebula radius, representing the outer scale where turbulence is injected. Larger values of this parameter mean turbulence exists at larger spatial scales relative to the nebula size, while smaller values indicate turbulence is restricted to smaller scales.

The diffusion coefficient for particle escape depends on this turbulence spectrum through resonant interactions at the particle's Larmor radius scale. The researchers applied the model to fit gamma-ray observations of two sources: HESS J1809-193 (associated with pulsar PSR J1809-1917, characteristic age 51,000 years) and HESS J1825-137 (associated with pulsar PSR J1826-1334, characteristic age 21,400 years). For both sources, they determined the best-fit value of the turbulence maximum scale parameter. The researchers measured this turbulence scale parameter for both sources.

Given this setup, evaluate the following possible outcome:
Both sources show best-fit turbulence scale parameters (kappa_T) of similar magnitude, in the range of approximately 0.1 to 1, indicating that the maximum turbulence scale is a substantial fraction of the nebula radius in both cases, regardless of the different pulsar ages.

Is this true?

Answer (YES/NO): NO